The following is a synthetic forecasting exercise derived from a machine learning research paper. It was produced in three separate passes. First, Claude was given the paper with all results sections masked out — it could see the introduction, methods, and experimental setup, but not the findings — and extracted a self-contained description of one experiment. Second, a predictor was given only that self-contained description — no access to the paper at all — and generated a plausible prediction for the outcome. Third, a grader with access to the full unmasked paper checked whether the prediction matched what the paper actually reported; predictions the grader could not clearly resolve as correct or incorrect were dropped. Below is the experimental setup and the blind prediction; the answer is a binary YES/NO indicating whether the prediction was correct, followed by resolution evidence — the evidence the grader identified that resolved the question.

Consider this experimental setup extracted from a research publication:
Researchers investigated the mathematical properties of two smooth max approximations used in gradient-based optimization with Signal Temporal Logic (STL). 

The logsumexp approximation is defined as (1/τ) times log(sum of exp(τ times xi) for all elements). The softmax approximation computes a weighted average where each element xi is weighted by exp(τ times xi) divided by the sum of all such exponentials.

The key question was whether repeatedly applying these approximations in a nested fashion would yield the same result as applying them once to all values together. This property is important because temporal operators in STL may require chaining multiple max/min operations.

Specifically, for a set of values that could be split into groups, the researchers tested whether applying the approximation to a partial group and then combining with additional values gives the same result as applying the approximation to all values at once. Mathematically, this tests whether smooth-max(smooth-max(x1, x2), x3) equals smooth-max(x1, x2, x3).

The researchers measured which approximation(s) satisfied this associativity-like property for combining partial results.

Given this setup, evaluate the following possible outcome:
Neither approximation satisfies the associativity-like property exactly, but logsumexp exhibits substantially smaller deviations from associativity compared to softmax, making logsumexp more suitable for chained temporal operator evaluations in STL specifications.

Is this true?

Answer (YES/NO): NO